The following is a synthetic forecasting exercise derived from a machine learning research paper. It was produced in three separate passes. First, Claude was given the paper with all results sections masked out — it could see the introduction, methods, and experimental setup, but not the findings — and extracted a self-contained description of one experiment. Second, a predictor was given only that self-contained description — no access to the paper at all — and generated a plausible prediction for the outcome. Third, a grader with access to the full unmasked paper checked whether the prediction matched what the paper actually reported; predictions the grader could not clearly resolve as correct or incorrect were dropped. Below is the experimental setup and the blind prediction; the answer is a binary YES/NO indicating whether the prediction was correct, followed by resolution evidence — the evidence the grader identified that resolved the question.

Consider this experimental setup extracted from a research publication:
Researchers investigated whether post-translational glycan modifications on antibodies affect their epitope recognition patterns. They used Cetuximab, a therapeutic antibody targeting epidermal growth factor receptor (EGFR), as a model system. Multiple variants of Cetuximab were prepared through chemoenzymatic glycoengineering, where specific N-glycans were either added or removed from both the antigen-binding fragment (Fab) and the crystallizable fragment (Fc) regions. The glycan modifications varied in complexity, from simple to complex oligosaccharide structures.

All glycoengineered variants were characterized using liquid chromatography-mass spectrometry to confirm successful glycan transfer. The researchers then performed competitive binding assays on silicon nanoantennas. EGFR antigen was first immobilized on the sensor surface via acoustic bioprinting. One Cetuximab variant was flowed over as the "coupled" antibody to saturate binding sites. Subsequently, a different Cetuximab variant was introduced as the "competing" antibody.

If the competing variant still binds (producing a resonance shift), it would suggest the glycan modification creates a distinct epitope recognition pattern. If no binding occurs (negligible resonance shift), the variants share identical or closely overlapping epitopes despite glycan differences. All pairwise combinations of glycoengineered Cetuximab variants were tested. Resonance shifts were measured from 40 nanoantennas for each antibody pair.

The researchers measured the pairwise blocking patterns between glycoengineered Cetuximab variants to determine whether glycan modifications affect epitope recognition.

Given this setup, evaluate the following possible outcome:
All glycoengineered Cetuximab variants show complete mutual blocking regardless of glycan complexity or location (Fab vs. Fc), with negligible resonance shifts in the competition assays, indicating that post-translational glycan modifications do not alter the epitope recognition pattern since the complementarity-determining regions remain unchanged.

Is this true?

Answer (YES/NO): YES